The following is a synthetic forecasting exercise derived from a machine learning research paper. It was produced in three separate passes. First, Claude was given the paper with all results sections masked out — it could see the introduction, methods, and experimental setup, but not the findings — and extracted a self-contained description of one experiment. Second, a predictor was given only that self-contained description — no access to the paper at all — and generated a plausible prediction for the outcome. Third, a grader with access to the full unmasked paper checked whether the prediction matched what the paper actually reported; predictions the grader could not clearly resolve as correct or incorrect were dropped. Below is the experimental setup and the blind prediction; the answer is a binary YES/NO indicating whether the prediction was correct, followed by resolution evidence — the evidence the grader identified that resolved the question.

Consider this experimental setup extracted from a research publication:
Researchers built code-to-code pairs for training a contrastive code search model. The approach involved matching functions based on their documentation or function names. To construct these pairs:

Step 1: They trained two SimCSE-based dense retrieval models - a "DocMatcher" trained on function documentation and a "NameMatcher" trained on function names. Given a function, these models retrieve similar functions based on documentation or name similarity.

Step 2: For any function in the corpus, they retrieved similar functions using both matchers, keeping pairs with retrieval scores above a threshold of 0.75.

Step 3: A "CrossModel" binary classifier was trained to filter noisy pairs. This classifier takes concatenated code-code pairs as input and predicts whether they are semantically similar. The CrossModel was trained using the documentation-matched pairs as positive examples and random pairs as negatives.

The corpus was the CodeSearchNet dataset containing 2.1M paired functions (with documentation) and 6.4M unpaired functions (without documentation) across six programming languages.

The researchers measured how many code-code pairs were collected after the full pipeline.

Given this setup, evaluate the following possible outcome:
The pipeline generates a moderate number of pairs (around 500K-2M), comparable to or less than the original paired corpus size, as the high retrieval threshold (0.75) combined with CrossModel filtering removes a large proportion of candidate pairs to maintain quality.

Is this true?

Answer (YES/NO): NO